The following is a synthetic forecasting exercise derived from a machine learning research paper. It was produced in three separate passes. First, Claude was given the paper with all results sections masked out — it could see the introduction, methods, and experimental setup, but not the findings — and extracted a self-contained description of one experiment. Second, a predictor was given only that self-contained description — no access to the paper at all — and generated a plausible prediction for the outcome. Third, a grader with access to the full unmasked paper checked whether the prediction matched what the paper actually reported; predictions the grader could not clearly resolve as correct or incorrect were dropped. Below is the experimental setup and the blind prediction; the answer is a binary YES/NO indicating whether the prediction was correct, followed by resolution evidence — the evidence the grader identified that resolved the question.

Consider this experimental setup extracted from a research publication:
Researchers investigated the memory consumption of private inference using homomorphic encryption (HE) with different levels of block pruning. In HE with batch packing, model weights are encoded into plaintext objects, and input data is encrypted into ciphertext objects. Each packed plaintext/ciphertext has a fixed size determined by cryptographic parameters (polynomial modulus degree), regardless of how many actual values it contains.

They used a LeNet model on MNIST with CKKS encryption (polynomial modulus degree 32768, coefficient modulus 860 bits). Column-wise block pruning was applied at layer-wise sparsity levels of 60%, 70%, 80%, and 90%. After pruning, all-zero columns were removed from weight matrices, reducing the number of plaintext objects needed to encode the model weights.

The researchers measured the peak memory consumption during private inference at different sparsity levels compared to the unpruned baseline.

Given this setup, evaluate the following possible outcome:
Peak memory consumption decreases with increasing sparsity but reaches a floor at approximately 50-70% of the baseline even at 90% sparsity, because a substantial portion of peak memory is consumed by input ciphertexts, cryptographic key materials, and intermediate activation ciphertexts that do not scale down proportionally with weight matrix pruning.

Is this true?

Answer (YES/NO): NO